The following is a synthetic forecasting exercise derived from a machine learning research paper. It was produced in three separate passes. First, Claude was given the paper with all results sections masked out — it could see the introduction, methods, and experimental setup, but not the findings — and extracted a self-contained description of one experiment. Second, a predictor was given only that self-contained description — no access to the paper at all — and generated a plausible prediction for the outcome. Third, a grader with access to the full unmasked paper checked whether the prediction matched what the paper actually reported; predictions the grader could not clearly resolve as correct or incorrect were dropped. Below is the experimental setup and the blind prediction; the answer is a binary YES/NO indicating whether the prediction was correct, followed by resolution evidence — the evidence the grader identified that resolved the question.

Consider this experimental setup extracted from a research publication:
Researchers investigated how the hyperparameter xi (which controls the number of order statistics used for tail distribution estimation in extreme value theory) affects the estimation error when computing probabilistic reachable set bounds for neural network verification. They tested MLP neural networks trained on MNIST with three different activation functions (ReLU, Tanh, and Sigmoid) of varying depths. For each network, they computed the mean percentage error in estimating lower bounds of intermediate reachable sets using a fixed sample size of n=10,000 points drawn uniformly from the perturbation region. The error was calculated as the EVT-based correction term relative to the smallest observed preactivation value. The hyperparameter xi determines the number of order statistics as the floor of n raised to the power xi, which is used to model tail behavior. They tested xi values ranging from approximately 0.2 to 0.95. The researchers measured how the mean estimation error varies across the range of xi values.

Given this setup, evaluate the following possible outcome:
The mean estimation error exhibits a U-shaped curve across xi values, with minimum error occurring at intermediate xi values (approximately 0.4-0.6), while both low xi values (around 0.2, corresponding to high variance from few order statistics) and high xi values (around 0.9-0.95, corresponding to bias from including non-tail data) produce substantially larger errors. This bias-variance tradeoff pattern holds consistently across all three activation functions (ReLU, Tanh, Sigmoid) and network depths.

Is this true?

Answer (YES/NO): NO